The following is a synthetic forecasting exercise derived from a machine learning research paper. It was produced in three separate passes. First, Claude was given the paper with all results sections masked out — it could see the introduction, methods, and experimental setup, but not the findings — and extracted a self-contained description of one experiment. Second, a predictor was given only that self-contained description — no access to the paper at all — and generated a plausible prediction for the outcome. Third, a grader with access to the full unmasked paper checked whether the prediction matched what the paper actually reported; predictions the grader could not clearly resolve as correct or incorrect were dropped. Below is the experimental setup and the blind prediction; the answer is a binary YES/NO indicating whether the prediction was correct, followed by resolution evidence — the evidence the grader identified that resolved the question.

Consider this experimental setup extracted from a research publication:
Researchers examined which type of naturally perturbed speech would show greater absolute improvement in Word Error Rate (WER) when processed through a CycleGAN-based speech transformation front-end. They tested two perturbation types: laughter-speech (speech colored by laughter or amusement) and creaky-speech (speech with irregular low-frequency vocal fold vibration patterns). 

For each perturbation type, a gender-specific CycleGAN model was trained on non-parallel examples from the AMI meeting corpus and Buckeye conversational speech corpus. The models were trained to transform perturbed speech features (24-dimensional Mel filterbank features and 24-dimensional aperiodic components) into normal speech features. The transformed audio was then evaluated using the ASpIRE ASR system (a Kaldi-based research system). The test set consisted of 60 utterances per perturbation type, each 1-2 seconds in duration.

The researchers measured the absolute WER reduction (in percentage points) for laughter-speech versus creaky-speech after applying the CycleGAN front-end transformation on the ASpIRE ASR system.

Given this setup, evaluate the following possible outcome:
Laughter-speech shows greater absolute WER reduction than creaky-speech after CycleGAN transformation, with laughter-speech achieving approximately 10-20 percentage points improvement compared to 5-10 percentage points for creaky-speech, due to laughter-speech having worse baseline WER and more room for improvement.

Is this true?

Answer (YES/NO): NO